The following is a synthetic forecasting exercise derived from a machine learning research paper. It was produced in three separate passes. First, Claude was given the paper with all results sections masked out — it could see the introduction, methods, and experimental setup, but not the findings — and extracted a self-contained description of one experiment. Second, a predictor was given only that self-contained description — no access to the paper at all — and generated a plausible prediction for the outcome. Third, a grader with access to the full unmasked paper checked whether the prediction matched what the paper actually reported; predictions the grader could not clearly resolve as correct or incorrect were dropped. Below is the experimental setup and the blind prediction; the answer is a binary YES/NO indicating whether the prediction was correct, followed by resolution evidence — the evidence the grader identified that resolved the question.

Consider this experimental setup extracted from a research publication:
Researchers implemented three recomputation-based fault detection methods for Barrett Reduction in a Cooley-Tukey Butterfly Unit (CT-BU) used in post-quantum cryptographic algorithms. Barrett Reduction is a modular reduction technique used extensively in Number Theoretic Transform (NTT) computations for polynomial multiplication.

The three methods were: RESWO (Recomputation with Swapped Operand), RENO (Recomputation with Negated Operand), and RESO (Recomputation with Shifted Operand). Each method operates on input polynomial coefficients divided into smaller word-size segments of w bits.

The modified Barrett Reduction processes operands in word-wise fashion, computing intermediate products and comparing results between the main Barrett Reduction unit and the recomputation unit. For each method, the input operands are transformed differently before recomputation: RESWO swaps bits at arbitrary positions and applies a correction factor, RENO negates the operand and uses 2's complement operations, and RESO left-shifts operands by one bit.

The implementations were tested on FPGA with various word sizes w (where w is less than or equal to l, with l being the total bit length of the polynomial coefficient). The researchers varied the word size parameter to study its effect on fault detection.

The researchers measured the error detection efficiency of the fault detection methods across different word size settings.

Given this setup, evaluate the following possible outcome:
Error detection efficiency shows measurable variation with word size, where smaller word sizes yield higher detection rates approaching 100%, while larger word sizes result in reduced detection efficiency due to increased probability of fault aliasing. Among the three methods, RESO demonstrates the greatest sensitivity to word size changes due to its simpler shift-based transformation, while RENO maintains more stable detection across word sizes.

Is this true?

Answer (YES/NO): NO